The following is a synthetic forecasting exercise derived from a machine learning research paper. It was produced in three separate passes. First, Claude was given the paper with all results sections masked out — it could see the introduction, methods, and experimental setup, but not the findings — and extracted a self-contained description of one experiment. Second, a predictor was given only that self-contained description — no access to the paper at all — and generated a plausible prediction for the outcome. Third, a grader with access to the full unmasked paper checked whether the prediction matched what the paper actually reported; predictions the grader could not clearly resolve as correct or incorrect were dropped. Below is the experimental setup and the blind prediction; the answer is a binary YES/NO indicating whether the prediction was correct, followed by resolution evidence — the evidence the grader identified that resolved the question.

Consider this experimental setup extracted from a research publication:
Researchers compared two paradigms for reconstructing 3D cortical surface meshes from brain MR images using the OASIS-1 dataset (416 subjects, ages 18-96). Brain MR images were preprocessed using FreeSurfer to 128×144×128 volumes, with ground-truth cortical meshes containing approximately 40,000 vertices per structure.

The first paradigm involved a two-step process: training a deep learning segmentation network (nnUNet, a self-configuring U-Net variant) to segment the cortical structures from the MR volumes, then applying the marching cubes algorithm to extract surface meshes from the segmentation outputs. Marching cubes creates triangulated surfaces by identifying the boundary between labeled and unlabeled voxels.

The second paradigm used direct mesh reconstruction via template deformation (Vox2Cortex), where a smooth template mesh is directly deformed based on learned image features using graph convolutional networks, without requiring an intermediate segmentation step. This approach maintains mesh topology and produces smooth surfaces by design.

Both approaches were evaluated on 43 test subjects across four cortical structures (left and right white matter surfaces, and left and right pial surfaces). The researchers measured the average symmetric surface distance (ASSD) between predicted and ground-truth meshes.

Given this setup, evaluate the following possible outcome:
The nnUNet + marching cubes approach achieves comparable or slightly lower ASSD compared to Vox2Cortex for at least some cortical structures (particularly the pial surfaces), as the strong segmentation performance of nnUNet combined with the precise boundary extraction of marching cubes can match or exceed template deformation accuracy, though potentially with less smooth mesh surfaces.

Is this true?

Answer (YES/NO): NO